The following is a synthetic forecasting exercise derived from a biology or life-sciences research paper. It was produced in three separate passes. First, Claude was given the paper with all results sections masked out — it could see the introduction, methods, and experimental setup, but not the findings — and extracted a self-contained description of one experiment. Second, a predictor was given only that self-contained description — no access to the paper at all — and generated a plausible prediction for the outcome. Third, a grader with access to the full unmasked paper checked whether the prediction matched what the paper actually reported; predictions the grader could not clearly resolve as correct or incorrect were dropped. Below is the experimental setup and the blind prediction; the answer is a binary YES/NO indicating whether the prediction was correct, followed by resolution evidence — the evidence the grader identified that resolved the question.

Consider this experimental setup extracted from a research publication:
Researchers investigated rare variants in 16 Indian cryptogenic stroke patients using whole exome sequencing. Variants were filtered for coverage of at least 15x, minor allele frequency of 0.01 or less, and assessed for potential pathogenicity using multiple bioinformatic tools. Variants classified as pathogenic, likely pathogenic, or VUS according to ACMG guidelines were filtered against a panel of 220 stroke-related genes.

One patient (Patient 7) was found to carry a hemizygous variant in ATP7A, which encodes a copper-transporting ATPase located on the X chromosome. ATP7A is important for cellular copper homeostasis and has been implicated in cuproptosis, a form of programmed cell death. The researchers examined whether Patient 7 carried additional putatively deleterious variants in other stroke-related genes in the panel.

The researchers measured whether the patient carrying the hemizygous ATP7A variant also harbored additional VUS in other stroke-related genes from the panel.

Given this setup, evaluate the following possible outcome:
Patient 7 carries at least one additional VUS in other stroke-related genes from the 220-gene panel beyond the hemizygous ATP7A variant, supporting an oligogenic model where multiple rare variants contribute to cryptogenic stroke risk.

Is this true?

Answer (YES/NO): YES